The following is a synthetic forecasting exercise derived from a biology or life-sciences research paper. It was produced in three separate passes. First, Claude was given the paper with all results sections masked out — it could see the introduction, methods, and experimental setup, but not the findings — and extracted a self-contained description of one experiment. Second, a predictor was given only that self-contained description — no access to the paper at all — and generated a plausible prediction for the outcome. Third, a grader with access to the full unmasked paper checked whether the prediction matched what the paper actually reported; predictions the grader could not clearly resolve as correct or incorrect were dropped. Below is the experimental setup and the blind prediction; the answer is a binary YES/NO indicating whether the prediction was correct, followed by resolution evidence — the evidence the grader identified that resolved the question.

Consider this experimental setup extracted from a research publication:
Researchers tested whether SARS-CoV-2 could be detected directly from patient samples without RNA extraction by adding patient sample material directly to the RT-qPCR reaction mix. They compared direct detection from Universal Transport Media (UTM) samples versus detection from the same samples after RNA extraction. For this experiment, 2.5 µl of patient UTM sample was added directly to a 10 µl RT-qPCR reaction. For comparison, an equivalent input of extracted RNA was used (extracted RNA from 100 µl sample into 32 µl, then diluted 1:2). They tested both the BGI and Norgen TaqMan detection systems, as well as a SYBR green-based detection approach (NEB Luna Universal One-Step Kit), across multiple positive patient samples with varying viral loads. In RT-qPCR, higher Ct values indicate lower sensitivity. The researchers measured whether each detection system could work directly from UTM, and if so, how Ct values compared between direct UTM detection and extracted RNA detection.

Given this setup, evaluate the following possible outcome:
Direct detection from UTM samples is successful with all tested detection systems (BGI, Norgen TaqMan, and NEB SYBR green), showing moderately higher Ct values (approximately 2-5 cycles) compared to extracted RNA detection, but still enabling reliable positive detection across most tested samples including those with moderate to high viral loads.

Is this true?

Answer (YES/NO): NO